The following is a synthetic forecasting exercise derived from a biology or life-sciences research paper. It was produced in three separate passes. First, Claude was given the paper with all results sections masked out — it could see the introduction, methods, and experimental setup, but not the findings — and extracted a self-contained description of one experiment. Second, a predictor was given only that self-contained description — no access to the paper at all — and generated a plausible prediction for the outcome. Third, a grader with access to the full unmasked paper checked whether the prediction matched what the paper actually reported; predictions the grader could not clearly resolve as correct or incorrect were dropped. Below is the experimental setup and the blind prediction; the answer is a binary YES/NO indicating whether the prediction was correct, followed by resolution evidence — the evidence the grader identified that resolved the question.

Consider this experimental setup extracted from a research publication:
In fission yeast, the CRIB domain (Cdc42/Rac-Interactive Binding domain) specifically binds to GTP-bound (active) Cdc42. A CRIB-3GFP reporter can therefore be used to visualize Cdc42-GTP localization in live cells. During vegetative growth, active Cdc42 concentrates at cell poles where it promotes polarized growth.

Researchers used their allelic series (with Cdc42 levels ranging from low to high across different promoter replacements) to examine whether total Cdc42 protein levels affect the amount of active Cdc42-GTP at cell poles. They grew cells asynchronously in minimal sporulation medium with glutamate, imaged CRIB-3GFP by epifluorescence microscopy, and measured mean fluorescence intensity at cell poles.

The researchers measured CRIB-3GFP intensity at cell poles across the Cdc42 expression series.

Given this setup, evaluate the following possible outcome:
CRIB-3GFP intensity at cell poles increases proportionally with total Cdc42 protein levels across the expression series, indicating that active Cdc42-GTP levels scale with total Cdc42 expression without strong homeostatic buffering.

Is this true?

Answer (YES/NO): YES